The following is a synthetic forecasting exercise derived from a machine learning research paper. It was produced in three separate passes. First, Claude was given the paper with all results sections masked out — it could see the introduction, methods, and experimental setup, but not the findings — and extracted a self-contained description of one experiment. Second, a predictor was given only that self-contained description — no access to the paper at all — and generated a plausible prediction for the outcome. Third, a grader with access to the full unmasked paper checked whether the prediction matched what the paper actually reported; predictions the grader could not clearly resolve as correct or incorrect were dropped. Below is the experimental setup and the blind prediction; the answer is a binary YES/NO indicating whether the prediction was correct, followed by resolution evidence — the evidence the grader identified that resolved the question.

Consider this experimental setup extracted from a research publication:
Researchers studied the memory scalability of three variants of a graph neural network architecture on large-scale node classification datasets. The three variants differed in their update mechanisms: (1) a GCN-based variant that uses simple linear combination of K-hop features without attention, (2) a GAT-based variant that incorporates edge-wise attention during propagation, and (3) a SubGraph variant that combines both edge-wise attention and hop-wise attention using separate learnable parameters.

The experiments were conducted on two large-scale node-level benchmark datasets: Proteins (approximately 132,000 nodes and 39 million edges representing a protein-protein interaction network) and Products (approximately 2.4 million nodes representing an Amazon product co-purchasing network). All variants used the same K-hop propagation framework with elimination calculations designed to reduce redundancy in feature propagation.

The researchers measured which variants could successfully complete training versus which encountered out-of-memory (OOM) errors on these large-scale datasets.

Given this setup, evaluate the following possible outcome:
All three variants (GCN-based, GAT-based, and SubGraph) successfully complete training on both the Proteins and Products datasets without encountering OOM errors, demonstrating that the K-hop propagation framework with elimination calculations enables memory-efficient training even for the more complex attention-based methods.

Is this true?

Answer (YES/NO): NO